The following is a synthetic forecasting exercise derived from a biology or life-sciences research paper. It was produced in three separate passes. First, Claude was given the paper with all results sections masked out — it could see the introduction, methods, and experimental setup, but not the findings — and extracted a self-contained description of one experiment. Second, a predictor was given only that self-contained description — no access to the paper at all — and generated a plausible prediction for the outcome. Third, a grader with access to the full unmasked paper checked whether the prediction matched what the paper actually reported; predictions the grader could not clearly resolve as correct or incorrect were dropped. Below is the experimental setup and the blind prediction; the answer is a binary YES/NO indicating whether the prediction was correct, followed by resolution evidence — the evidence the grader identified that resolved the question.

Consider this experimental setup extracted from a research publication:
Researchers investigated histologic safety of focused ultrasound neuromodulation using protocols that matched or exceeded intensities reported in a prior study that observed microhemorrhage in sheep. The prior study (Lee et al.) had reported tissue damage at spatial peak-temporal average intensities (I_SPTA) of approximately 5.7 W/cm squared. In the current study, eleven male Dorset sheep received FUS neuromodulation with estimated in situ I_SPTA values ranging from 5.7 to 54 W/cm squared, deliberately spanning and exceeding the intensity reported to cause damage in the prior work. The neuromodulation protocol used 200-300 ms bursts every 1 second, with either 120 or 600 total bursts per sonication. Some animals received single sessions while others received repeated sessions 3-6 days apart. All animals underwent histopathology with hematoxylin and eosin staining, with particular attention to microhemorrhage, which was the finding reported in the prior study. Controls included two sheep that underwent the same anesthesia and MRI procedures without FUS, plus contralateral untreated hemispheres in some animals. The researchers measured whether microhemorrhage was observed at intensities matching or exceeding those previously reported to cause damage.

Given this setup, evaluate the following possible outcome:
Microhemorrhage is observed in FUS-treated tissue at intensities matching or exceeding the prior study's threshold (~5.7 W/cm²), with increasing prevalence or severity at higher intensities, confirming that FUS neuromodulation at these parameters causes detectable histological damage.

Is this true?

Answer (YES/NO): NO